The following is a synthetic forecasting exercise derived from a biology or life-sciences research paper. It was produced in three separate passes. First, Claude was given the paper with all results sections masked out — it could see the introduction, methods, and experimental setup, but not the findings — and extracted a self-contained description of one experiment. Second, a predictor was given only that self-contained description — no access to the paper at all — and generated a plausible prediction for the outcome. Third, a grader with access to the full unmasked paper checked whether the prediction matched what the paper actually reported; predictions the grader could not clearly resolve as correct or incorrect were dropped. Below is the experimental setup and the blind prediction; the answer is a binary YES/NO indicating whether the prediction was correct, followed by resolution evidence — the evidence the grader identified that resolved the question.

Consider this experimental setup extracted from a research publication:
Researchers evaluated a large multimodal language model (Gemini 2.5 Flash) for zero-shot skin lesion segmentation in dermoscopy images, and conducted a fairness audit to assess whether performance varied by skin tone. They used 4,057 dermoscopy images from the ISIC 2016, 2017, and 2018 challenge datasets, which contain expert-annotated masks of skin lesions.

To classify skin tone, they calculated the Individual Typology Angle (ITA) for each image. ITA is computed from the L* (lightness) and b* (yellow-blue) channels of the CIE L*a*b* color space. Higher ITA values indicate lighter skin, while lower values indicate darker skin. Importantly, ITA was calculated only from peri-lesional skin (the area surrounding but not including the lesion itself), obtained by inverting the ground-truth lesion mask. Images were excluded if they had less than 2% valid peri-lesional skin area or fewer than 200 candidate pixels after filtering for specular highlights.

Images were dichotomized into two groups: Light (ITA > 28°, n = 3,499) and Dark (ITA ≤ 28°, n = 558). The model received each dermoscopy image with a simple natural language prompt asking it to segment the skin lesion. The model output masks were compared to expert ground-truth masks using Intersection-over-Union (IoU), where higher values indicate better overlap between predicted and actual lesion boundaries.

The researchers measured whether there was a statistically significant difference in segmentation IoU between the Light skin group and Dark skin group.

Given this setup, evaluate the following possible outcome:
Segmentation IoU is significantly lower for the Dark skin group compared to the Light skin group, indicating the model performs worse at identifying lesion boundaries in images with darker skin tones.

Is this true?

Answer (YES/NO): YES